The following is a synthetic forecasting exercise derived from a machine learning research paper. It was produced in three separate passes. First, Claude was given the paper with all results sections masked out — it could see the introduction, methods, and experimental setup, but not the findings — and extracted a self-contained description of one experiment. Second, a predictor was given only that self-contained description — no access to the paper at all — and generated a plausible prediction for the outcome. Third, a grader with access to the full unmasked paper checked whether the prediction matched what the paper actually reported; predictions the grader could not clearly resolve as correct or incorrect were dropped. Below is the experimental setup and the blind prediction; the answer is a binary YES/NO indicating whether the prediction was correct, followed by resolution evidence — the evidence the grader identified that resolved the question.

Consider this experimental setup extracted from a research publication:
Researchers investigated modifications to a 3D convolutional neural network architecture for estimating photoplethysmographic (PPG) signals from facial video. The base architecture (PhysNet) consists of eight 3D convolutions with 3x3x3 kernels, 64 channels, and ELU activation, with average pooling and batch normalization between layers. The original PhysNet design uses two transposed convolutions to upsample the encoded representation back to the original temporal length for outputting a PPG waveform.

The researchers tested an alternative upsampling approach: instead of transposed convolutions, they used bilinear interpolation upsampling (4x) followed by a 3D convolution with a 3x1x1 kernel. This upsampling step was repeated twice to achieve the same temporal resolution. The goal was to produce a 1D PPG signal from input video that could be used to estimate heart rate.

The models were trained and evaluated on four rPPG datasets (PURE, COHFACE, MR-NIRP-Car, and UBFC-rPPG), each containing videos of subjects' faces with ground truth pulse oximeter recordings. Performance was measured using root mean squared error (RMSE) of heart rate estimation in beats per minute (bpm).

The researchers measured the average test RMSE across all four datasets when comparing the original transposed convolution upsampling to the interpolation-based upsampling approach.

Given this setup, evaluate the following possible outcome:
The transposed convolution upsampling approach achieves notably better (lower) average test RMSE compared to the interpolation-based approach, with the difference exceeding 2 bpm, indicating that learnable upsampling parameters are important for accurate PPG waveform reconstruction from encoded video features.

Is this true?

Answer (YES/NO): NO